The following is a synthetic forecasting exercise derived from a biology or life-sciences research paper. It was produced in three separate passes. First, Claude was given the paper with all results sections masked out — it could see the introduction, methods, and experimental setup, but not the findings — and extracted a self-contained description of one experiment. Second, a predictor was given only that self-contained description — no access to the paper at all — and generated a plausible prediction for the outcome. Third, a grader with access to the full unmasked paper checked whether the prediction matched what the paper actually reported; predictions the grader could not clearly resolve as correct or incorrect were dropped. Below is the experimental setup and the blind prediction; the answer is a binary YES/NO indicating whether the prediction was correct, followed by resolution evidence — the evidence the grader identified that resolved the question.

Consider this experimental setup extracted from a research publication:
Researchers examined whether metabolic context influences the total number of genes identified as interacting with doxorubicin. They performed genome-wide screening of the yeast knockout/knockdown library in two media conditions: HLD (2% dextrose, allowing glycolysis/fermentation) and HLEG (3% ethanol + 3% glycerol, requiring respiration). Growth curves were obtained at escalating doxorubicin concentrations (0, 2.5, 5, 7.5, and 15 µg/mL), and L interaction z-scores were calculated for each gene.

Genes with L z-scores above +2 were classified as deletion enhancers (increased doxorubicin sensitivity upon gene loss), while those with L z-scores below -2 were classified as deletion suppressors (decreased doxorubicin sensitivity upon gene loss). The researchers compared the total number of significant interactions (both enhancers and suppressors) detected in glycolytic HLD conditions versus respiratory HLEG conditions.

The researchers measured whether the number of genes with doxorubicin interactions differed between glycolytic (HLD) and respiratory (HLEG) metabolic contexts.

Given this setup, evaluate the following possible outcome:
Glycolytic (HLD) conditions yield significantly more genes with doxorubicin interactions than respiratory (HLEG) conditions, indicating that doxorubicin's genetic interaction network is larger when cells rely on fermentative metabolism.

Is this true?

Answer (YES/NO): NO